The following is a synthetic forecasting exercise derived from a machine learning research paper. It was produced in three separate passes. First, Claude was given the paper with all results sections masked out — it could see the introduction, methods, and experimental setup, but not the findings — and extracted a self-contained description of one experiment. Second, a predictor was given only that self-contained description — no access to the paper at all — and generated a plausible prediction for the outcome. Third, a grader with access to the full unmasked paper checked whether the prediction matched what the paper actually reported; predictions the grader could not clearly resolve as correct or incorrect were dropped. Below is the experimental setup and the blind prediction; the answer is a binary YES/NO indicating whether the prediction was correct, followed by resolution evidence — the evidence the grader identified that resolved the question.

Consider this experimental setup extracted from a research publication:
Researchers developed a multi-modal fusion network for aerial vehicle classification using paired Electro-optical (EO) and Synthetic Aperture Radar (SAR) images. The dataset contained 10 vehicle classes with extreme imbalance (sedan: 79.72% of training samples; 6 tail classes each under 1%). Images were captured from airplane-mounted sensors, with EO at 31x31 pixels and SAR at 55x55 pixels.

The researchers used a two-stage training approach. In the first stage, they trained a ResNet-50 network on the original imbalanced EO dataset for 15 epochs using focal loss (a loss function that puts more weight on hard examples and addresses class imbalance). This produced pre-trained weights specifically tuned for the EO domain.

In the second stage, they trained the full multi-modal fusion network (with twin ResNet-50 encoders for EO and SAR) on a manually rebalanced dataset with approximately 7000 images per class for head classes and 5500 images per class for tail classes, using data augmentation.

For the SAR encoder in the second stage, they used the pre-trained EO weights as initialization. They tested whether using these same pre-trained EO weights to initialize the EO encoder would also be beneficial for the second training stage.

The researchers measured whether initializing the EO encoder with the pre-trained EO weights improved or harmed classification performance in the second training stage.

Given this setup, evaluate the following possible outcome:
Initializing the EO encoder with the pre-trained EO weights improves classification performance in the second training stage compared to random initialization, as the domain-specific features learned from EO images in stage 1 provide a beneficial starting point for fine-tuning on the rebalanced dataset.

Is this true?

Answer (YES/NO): NO